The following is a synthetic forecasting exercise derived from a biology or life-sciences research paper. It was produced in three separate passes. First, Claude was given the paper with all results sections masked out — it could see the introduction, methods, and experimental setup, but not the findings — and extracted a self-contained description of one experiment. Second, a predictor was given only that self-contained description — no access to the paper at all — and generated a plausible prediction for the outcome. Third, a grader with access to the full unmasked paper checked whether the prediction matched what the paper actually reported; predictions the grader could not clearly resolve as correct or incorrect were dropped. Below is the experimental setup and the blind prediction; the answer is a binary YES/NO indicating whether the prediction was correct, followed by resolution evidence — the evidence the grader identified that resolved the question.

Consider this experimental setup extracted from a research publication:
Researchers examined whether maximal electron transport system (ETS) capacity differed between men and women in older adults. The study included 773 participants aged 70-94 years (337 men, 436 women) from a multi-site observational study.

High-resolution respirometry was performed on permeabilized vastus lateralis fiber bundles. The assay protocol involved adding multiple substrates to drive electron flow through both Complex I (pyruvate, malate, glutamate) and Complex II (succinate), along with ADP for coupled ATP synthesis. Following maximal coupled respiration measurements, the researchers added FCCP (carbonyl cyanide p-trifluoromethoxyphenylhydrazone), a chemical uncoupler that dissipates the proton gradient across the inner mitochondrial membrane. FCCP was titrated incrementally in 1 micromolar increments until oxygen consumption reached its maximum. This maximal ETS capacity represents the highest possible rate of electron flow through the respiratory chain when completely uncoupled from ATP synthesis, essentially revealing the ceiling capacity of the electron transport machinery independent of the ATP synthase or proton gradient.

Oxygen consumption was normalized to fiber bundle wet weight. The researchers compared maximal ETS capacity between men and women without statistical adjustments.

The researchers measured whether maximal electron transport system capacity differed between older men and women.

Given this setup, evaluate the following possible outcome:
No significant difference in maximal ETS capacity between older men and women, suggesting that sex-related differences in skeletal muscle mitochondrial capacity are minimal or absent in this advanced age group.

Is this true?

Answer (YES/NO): NO